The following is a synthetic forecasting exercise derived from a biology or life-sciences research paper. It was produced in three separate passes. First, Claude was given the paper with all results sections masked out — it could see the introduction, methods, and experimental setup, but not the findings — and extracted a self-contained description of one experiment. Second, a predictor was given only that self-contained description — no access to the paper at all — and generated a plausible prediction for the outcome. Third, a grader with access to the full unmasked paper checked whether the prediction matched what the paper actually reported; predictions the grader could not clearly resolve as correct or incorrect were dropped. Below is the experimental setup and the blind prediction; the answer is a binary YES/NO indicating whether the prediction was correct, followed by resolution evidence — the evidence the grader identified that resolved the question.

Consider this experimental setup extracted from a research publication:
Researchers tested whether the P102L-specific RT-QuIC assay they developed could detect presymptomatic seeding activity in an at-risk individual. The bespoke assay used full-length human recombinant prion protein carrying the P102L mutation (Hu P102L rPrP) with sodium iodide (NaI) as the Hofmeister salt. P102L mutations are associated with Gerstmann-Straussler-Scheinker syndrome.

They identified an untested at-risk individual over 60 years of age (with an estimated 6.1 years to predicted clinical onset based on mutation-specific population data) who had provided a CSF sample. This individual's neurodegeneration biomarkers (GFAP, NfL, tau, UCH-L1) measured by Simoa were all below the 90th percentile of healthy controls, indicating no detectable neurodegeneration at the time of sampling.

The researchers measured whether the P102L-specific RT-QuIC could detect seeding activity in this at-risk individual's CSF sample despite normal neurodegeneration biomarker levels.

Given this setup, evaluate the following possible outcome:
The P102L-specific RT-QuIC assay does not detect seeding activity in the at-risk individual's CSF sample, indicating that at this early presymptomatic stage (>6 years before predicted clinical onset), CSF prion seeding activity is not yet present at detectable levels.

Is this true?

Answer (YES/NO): NO